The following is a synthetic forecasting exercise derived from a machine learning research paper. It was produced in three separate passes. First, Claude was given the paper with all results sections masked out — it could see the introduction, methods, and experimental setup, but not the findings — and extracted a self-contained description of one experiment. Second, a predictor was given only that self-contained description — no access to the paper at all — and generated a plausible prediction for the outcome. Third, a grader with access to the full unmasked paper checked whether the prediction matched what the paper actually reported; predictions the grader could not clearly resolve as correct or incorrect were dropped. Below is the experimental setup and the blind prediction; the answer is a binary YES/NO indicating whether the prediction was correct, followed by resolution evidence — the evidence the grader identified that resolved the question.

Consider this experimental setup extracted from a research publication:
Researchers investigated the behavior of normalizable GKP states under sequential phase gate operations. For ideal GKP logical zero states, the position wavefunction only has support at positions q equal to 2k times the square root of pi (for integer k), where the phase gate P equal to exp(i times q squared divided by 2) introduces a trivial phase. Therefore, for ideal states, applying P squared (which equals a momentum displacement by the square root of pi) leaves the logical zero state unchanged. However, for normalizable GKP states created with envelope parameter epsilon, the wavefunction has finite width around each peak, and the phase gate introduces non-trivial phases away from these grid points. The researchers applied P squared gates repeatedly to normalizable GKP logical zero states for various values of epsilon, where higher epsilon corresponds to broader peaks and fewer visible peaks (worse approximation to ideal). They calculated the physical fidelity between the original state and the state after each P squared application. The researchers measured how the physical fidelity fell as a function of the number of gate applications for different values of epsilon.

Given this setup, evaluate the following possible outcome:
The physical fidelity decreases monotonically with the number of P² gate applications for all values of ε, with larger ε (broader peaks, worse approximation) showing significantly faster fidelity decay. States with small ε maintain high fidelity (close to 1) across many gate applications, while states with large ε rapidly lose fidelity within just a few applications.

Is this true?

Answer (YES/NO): NO